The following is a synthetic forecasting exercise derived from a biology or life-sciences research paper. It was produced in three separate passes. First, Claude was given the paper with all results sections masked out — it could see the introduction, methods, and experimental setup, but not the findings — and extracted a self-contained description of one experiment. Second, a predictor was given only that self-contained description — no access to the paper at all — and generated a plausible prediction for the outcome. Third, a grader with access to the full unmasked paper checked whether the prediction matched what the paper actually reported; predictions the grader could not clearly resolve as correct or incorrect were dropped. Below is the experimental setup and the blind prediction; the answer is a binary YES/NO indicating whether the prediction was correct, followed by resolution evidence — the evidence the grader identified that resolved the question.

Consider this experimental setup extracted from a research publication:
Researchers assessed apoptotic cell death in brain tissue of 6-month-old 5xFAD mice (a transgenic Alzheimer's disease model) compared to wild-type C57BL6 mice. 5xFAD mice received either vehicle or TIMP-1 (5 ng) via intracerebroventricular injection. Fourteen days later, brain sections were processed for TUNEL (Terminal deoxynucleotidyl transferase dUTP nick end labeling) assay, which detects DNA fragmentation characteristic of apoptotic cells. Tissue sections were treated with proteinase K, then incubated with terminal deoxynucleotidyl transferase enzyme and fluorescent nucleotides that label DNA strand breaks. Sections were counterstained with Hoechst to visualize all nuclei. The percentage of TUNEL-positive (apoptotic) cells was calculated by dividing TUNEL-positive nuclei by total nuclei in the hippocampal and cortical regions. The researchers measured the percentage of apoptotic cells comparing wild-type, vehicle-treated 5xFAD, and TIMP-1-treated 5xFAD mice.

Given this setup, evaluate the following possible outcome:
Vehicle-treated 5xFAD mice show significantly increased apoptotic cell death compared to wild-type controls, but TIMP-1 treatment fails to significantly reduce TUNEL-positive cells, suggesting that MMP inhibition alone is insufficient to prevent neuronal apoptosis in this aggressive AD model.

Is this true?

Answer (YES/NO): NO